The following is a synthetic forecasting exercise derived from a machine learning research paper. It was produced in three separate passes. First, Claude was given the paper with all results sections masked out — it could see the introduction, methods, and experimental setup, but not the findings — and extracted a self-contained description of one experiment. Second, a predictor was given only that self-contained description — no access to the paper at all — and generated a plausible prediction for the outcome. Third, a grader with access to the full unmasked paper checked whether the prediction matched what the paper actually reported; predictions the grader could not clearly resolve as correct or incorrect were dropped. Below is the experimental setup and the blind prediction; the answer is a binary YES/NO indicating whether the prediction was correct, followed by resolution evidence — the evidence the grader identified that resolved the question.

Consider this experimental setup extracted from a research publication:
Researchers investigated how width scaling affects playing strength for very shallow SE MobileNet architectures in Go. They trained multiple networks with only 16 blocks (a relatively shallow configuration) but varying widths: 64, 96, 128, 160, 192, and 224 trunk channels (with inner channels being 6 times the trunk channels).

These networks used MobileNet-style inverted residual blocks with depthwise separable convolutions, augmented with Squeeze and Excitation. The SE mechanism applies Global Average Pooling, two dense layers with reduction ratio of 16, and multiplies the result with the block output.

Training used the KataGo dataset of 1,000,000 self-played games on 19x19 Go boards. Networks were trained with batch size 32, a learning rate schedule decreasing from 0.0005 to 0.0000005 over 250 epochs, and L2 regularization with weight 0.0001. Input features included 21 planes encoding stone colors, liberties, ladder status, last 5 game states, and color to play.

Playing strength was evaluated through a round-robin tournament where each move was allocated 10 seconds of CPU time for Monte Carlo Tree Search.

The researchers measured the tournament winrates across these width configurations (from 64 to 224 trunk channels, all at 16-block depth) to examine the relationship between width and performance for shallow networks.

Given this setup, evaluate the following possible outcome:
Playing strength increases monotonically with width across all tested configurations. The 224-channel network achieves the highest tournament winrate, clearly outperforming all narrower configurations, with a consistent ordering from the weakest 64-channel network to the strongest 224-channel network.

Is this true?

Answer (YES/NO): NO